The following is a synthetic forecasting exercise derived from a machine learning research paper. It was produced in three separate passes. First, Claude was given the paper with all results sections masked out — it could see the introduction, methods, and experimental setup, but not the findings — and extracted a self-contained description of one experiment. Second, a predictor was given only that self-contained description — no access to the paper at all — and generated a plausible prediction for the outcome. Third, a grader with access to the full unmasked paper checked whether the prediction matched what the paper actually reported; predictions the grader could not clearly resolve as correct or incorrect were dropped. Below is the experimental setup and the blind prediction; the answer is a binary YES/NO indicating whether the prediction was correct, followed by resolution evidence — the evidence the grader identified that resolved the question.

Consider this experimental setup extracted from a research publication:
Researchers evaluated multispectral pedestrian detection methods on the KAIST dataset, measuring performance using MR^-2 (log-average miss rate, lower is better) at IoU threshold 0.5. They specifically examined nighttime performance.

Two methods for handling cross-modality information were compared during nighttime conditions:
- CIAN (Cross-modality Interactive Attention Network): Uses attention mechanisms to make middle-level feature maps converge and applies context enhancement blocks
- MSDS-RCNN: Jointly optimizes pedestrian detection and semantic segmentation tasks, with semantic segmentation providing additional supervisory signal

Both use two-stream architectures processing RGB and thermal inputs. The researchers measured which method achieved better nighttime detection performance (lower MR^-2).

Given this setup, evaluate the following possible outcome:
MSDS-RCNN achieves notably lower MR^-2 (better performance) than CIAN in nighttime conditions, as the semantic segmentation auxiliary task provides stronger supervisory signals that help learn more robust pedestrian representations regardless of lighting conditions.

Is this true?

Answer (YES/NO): NO